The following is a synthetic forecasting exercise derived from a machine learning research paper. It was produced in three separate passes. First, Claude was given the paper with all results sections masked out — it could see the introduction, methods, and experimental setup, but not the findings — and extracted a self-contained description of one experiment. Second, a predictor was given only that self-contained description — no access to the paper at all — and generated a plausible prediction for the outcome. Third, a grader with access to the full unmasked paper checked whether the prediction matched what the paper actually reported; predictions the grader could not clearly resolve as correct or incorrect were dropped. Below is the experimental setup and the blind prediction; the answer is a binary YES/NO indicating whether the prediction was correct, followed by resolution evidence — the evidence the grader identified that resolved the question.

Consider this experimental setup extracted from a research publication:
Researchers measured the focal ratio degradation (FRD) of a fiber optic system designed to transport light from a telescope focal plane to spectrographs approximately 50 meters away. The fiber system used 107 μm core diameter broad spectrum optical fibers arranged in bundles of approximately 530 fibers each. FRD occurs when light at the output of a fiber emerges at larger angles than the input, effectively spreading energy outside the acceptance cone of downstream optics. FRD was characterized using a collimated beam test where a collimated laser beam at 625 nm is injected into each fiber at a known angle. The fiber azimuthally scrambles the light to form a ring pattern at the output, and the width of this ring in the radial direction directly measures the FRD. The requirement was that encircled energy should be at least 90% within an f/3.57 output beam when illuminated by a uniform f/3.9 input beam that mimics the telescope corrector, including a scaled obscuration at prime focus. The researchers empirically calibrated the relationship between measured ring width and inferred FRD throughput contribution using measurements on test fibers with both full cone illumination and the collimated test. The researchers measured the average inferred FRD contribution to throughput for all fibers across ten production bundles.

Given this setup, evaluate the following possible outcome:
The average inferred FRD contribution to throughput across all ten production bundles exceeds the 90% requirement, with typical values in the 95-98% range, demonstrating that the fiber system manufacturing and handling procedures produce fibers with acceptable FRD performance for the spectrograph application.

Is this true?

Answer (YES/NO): NO